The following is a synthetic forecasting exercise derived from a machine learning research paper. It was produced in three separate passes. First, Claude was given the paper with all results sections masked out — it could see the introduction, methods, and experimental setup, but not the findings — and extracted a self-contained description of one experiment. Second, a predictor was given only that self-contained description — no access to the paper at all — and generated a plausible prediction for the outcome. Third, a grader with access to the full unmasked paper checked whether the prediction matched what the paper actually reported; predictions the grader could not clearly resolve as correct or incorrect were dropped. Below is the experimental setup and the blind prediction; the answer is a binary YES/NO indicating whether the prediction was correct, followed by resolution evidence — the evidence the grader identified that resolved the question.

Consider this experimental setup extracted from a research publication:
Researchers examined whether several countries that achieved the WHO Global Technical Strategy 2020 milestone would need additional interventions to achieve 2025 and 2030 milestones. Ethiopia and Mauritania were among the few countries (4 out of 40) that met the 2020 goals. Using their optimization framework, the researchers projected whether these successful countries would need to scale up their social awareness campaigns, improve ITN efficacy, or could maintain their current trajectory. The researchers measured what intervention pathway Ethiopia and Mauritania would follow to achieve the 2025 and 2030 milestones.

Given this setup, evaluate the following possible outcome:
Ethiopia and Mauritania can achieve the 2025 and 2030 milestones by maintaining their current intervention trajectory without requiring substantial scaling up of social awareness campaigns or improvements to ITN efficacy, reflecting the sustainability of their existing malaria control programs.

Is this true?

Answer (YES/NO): YES